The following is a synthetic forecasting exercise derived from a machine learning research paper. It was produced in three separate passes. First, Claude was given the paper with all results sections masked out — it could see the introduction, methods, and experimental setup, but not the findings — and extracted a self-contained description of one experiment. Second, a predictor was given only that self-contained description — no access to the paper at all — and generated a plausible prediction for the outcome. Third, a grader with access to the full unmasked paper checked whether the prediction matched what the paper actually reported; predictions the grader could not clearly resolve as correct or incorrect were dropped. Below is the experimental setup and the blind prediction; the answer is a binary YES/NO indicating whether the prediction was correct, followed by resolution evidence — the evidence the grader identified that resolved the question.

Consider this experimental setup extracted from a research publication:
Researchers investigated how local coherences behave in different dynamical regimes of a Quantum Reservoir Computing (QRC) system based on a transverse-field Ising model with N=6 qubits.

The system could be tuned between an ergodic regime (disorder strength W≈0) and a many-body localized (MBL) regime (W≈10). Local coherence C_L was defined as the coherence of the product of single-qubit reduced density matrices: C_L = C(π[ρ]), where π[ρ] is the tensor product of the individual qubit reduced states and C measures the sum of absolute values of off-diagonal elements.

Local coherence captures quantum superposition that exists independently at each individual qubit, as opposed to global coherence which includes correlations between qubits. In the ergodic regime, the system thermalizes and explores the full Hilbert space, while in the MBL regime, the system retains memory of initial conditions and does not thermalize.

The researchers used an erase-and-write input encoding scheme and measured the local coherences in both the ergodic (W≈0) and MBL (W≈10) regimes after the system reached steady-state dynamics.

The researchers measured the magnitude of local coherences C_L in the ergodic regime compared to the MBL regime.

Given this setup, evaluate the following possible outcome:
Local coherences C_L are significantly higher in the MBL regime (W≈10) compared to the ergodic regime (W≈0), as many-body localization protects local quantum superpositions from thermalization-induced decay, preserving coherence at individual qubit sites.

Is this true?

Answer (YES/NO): NO